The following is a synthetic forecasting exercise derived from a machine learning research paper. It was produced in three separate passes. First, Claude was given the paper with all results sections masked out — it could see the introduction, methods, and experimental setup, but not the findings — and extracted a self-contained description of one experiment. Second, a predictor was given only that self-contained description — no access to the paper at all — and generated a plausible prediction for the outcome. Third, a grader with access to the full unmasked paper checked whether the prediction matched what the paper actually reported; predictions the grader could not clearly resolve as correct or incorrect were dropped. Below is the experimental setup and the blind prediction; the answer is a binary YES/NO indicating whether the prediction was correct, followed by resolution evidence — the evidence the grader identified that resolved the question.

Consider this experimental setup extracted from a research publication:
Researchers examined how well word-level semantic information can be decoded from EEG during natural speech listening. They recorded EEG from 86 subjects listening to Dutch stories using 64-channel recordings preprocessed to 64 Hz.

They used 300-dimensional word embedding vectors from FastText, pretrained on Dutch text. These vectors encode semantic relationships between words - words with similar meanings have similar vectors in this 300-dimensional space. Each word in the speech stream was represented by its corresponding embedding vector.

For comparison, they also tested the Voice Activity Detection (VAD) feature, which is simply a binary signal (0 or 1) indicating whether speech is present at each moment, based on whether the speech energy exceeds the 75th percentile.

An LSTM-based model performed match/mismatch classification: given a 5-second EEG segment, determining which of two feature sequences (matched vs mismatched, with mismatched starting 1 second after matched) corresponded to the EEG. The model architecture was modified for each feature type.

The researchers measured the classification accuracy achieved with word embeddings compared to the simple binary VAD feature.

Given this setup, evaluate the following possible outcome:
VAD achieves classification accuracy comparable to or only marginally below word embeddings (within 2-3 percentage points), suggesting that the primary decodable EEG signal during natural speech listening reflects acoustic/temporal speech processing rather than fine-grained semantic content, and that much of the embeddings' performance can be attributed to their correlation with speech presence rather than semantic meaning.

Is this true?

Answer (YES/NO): NO